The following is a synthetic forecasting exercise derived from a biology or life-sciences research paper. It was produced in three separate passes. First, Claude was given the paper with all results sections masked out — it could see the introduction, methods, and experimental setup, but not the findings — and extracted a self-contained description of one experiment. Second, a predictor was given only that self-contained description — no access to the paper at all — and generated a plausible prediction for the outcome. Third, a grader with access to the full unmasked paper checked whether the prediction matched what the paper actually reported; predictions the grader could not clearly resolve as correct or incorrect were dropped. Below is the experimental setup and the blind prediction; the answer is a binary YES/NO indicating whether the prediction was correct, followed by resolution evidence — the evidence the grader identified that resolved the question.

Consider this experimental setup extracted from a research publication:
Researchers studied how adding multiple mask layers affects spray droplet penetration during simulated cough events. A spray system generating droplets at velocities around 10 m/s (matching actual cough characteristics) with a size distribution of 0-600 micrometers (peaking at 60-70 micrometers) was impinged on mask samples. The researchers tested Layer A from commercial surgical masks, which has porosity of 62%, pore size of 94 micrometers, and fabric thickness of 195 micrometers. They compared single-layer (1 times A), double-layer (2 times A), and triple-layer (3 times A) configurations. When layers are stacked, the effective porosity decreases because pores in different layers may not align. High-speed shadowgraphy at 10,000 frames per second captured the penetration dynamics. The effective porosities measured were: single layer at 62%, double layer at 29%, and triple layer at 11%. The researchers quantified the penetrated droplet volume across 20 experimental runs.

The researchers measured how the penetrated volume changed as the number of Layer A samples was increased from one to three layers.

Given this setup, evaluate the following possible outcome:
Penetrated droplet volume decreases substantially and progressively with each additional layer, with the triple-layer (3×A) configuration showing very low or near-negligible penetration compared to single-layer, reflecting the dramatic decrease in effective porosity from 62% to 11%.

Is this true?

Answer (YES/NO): YES